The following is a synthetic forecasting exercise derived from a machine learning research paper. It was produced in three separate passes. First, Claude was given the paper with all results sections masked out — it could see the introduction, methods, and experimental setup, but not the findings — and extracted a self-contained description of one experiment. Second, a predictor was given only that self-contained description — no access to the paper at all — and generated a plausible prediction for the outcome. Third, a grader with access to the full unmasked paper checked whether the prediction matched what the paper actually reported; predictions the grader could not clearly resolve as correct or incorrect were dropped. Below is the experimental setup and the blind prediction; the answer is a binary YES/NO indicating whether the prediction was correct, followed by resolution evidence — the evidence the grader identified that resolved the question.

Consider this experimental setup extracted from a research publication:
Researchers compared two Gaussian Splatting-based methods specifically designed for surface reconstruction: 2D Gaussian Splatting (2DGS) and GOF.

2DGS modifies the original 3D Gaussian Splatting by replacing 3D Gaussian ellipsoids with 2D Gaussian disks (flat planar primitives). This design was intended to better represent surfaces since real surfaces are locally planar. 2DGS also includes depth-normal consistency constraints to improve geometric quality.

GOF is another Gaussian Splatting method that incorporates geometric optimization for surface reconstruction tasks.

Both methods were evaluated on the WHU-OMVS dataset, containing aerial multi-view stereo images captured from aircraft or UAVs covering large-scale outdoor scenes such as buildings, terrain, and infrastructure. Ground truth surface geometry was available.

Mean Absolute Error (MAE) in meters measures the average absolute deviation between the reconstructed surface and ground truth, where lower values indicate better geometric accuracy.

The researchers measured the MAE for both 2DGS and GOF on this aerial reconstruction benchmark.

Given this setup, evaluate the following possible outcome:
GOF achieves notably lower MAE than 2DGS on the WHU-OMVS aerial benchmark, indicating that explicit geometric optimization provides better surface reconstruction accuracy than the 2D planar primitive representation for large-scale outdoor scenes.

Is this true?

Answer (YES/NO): YES